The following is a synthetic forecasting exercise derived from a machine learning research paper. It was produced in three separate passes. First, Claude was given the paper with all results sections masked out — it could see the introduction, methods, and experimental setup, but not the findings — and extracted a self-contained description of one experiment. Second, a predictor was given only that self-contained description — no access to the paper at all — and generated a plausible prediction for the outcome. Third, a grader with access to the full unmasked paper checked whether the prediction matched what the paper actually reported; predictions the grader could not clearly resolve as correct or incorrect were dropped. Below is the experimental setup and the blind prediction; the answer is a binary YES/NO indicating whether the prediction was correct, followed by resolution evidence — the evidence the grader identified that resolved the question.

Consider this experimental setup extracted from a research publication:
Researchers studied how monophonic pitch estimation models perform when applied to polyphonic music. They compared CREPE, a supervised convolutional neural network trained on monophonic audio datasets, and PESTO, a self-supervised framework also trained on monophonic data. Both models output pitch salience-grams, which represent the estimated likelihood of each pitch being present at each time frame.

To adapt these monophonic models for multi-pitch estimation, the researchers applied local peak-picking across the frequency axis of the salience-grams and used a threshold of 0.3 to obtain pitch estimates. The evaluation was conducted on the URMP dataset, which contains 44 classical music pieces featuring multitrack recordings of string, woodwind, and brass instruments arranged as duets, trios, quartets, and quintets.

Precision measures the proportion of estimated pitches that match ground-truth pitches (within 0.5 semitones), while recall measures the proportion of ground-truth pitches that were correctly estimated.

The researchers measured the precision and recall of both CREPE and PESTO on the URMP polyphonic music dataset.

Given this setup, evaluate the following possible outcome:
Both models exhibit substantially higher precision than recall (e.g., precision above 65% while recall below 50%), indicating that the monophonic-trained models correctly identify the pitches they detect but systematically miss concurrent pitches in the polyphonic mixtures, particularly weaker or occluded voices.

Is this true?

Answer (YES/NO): YES